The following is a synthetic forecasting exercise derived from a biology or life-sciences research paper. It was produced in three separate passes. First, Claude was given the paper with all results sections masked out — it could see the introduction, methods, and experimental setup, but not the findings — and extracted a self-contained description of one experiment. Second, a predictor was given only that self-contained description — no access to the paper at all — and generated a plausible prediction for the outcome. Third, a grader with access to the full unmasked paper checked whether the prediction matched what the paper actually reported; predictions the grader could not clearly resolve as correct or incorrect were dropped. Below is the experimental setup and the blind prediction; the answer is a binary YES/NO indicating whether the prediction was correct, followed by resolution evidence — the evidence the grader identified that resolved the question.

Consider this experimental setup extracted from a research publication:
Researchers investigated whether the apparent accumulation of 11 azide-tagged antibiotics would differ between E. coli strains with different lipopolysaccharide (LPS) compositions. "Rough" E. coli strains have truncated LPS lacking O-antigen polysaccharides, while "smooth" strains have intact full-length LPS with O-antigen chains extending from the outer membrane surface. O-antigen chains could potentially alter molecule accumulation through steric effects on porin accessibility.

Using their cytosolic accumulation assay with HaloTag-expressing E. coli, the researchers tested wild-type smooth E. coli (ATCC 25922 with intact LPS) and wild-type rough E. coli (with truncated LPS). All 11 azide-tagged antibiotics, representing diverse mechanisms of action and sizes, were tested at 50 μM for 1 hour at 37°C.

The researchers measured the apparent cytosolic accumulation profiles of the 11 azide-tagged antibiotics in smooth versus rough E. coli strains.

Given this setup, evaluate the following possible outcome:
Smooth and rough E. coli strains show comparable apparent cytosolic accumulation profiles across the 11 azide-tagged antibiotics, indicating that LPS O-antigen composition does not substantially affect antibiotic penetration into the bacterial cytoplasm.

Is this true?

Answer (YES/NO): YES